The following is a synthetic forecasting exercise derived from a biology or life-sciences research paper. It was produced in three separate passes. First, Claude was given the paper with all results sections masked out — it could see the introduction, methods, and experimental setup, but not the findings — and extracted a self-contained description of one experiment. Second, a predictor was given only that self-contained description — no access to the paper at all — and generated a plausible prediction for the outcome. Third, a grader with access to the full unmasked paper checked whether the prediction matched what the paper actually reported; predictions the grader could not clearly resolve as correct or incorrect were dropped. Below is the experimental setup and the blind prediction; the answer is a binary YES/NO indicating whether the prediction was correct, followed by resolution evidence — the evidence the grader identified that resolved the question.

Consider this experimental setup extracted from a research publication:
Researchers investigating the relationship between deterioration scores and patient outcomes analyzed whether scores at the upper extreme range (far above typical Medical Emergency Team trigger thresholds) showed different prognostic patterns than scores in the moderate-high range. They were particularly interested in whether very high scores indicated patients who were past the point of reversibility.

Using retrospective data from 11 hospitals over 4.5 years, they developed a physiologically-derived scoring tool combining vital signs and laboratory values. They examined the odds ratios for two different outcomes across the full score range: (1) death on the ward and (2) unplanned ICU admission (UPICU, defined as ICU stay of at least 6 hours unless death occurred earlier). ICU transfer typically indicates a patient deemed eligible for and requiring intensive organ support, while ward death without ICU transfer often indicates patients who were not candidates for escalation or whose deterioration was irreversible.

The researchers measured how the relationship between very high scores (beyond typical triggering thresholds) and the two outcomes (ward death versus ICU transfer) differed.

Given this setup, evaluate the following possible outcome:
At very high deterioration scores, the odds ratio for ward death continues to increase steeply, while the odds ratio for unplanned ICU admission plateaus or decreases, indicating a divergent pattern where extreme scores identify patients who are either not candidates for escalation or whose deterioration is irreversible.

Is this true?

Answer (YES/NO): YES